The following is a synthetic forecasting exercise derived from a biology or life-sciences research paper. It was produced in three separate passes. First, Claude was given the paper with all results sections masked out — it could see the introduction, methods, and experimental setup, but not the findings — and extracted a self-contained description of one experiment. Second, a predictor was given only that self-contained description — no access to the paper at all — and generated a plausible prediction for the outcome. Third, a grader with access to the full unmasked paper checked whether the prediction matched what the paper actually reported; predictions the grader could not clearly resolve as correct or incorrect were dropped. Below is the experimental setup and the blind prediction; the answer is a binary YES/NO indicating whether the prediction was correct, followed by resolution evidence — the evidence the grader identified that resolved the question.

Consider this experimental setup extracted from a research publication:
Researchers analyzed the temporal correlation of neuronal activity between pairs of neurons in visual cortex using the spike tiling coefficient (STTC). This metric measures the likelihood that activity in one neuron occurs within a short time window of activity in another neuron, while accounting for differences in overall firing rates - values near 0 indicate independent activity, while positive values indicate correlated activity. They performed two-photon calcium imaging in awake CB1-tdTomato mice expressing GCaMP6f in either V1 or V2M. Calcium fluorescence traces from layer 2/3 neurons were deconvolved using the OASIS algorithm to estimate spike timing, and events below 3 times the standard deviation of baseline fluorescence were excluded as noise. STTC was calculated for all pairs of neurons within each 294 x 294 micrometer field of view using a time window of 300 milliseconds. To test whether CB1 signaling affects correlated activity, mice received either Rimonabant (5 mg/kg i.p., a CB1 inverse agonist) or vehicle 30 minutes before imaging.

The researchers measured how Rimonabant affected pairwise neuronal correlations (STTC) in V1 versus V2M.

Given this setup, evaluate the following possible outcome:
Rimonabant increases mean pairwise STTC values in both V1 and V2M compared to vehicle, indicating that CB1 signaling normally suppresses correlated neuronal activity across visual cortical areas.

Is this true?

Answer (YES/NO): NO